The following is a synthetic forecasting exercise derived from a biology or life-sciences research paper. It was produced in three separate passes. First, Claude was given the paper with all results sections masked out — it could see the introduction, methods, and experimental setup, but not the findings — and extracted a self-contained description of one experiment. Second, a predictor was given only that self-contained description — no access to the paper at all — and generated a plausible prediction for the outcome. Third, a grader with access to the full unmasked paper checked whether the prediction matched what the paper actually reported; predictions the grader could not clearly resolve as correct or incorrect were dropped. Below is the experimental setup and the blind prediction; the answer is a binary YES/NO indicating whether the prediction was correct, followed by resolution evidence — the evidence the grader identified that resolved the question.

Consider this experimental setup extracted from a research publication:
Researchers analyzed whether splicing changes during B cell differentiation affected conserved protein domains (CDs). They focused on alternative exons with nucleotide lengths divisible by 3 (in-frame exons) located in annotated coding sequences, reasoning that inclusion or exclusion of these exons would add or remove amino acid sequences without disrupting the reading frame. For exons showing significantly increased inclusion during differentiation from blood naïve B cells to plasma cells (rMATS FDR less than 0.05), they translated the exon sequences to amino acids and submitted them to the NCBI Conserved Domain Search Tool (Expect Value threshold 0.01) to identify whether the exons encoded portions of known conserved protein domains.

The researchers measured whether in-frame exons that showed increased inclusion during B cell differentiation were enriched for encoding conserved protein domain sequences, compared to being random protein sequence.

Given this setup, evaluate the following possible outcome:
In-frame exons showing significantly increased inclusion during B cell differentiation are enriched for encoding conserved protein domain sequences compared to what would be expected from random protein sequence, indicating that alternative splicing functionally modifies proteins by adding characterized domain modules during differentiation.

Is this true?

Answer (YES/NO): YES